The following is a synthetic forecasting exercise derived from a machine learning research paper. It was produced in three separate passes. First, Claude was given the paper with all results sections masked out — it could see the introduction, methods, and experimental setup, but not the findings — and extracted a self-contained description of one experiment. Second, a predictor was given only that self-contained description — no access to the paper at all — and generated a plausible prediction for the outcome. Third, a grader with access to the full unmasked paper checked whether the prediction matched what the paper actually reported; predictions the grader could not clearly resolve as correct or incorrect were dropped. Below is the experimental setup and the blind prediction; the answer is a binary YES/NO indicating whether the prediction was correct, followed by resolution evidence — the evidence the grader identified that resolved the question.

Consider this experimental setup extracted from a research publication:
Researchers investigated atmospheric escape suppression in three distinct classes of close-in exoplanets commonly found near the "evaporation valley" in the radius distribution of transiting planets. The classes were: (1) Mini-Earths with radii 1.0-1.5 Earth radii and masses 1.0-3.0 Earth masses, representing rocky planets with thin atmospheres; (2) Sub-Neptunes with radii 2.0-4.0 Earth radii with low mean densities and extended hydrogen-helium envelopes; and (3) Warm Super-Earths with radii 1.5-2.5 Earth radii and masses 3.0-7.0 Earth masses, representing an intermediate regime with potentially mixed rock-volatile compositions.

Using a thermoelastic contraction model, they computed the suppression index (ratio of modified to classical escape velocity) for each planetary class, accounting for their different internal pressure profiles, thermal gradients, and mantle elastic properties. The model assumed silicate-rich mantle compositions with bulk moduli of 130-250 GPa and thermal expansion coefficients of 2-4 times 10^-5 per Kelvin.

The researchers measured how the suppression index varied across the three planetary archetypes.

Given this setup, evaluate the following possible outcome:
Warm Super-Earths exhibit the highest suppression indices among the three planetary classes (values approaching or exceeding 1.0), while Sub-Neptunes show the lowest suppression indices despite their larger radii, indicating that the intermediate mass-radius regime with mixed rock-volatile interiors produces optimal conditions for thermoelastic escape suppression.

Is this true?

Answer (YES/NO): NO